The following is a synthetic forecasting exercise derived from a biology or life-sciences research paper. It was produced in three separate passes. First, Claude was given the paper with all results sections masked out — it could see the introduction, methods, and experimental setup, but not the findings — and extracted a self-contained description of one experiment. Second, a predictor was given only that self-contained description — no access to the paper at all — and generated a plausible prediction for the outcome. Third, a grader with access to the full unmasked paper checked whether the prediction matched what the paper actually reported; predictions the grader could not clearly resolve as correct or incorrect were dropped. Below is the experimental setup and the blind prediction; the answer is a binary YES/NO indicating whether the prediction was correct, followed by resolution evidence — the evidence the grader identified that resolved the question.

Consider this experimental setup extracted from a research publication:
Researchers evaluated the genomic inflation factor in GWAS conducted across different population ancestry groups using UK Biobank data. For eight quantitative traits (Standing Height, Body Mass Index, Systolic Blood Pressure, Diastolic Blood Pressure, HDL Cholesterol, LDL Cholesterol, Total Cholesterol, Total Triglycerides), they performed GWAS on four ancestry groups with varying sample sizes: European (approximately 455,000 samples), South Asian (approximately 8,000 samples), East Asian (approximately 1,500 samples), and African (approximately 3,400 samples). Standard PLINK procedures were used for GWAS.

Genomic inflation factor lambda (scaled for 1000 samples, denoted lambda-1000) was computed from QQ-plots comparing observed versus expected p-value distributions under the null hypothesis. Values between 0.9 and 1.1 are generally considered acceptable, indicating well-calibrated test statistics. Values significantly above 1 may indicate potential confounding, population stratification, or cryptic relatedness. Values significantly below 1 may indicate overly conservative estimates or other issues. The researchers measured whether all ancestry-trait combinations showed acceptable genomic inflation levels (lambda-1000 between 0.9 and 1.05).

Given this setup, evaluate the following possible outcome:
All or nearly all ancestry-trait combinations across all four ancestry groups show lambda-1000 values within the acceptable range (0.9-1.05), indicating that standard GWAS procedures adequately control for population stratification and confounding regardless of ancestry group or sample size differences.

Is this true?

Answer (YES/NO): NO